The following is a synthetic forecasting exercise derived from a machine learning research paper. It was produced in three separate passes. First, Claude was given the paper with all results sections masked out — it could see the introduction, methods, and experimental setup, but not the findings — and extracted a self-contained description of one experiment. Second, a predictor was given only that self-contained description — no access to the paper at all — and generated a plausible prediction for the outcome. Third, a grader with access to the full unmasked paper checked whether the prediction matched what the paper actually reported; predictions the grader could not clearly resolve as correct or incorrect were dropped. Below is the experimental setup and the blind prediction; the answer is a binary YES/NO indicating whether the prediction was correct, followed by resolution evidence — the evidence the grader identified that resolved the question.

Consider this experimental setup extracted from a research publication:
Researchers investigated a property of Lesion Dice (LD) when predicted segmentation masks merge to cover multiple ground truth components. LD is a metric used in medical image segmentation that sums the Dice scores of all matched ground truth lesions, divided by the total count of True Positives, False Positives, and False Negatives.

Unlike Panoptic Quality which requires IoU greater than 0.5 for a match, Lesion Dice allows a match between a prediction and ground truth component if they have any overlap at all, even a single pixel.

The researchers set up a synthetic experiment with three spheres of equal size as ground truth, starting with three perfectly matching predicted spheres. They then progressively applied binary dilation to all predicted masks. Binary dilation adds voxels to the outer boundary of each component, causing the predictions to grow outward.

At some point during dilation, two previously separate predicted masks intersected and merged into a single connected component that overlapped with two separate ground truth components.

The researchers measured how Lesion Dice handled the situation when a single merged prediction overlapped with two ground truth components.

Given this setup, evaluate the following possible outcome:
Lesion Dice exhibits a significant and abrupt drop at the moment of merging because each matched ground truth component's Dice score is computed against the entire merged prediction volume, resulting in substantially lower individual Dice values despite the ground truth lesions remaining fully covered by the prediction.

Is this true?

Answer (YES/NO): YES